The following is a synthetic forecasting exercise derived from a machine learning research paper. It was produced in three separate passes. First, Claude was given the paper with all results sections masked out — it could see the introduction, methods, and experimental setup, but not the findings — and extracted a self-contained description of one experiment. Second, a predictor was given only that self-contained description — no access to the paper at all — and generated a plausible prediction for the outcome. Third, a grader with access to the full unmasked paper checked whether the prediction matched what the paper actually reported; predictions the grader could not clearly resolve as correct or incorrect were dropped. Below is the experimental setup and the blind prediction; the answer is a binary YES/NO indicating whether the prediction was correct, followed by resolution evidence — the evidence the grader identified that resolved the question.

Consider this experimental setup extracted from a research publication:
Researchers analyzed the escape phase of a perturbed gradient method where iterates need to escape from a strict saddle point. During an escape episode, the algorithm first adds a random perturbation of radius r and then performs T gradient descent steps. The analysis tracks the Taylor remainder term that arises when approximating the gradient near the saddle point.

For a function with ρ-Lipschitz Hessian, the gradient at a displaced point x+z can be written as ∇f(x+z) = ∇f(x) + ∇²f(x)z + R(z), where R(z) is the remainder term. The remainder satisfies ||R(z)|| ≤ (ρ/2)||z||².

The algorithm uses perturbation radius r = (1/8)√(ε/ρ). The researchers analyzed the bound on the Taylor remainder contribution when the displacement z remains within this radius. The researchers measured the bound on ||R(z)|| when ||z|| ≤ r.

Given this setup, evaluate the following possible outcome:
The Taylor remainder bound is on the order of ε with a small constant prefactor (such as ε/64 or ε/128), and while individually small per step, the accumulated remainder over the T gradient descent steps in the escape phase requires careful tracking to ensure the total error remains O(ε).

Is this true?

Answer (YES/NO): NO